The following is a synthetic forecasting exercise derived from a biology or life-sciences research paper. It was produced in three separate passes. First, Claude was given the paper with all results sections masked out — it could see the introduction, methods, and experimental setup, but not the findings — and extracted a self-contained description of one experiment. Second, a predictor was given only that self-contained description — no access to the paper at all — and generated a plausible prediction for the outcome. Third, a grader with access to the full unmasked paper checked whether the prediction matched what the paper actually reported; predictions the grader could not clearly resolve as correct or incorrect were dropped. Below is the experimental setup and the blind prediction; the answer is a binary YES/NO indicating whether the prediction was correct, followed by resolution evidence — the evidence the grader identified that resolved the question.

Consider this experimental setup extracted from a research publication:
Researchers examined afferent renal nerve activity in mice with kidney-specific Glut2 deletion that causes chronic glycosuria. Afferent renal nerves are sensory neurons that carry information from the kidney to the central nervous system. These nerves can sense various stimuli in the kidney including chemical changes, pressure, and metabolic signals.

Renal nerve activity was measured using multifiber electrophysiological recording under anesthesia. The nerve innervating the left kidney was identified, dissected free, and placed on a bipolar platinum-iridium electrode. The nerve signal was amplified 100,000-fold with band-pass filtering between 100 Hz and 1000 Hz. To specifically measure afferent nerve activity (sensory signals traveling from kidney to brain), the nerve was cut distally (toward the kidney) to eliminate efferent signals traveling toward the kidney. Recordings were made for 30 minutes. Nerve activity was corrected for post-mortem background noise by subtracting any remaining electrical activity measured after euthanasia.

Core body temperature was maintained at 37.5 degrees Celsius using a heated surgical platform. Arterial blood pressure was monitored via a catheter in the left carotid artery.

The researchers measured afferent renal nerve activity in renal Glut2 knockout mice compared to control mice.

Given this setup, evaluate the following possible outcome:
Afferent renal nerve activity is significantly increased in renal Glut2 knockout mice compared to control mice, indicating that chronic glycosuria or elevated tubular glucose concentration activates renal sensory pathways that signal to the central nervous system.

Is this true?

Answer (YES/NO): NO